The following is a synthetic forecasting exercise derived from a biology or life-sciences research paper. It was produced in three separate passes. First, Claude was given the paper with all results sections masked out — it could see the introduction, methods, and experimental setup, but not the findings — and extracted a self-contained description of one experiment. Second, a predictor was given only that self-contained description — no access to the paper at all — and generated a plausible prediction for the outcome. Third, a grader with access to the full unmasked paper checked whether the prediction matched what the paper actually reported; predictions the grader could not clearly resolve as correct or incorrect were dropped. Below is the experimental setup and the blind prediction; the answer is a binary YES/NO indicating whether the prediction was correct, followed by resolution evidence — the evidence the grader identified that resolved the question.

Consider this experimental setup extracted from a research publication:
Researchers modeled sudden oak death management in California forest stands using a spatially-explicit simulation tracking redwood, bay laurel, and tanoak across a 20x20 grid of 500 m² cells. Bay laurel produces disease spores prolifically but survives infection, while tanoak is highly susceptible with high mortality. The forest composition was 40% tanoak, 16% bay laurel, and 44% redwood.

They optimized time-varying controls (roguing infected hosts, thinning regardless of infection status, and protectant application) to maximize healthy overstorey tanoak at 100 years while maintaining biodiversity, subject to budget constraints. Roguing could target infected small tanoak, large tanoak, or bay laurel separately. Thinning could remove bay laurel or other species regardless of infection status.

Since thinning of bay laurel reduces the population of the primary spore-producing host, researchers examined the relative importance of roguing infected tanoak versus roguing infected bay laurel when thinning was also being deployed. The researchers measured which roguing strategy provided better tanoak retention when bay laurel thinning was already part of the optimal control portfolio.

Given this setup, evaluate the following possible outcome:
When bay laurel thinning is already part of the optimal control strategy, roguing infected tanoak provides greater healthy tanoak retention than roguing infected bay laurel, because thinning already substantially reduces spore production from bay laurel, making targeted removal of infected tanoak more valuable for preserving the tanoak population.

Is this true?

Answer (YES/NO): YES